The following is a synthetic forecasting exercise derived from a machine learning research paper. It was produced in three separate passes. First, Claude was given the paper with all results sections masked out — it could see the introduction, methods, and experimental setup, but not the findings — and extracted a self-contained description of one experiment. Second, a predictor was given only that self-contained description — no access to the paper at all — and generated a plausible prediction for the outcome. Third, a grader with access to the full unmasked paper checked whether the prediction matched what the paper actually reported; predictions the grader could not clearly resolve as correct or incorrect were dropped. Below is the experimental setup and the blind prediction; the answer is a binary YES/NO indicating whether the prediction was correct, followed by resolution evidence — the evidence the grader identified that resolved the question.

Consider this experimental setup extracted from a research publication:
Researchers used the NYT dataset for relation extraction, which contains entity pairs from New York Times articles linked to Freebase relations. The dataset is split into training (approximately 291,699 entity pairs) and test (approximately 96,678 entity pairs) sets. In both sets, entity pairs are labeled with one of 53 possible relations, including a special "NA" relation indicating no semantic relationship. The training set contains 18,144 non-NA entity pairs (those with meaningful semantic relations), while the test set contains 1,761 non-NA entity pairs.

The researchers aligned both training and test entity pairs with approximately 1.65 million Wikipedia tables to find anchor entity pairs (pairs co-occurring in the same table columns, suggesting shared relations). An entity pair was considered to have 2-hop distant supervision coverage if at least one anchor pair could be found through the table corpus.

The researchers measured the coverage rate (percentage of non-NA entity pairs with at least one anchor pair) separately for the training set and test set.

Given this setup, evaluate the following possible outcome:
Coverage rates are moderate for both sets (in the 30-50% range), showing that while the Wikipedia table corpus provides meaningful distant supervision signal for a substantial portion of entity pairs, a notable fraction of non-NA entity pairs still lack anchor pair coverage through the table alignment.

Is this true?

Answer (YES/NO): YES